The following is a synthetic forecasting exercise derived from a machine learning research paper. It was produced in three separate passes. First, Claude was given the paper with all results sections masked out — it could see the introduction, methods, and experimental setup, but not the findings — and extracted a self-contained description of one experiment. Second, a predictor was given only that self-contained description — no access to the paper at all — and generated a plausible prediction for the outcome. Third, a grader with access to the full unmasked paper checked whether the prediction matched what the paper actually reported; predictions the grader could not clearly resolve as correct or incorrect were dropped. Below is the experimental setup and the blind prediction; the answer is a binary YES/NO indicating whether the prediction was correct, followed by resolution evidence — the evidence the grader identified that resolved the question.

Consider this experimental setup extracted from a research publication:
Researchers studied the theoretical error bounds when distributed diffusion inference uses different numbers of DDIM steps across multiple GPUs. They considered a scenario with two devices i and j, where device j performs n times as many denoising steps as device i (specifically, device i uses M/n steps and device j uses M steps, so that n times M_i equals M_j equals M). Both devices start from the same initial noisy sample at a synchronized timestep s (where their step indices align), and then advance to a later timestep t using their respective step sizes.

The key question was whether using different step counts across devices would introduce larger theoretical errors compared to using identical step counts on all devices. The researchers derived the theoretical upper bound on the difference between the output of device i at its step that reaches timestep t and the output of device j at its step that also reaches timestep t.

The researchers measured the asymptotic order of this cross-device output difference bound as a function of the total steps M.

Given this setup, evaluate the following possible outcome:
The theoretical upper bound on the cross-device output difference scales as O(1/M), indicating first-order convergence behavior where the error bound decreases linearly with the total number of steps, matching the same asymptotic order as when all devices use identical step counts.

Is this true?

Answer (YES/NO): YES